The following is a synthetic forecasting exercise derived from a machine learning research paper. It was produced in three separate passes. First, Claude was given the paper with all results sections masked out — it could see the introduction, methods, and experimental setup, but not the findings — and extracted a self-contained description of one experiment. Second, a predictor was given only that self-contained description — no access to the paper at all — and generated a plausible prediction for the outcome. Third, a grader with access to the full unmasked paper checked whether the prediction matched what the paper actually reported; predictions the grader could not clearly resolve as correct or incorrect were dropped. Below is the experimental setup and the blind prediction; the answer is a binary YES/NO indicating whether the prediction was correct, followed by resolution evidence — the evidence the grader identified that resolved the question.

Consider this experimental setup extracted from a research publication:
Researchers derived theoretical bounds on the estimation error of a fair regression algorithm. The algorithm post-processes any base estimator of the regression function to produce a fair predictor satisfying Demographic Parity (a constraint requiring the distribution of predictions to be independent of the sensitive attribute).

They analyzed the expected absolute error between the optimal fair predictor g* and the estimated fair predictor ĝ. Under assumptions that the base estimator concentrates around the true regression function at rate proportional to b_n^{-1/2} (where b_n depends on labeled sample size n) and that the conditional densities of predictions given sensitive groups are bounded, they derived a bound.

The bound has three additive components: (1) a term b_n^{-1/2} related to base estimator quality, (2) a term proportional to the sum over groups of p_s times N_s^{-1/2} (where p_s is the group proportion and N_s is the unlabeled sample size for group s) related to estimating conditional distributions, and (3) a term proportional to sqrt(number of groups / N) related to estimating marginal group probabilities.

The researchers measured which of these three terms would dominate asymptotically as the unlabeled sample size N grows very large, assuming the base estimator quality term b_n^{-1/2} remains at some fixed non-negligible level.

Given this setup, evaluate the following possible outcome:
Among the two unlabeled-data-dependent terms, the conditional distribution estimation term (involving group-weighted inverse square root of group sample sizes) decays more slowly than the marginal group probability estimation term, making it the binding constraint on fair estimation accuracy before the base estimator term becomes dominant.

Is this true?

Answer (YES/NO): NO